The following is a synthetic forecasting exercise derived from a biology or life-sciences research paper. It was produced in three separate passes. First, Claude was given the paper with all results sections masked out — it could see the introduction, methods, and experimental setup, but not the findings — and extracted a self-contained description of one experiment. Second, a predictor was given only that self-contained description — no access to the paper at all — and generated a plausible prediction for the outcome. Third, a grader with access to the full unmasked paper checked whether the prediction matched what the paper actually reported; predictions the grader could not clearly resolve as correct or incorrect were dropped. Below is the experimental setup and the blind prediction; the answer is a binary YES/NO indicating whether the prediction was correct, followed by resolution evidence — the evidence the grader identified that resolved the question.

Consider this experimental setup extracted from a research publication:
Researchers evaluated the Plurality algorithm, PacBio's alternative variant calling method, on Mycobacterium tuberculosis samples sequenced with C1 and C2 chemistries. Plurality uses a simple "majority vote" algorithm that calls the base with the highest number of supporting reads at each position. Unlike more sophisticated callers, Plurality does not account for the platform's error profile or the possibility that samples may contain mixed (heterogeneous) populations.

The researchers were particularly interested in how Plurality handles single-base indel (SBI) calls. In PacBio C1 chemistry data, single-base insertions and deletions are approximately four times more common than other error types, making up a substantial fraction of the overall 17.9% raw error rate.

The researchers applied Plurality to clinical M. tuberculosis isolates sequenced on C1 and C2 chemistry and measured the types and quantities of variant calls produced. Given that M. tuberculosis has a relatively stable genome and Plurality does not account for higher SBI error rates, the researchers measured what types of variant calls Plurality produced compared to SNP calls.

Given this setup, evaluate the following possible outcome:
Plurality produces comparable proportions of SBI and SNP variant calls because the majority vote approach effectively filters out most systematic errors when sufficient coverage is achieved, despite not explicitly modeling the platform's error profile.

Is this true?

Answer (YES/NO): NO